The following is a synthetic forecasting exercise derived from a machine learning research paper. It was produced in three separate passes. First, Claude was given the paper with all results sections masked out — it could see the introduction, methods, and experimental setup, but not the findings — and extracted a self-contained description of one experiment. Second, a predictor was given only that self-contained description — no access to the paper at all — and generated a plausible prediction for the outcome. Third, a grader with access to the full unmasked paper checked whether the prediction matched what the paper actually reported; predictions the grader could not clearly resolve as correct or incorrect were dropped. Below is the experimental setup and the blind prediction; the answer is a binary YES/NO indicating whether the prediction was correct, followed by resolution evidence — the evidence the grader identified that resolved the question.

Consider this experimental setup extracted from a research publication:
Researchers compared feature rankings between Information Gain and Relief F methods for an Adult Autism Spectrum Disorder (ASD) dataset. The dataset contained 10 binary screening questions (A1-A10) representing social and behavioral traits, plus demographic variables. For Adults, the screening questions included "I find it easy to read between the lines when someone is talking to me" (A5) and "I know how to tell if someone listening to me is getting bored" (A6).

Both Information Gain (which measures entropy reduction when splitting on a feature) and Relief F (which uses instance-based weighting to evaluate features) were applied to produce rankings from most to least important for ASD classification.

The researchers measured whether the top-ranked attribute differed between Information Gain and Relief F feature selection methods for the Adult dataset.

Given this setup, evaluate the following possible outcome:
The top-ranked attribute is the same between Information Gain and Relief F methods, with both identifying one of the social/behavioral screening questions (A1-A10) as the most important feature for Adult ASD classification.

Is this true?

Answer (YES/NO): NO